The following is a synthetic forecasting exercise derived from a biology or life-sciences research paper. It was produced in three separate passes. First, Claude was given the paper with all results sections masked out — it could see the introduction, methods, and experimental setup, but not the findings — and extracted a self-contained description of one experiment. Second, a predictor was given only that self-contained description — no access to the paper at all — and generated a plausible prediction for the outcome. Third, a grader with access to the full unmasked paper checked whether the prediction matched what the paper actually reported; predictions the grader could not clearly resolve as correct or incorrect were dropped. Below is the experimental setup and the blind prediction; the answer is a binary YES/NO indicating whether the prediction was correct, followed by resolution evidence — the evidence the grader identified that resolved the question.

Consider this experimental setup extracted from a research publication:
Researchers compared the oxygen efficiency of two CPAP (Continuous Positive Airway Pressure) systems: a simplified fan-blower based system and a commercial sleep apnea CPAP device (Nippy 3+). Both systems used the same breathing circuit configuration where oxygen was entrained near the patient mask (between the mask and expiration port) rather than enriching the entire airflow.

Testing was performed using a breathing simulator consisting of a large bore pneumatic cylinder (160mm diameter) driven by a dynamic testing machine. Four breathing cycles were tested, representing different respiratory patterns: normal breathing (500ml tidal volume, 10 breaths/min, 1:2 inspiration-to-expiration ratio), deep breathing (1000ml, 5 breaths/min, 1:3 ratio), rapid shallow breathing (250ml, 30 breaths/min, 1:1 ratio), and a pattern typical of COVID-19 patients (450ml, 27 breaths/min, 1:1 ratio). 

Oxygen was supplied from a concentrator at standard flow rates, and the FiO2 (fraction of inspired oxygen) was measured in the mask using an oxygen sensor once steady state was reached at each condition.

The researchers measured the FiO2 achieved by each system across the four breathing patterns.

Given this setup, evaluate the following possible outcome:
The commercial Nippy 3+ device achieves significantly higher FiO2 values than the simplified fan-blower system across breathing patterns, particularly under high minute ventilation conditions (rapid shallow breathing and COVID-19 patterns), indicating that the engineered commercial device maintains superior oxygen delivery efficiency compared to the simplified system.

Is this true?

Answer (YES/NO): NO